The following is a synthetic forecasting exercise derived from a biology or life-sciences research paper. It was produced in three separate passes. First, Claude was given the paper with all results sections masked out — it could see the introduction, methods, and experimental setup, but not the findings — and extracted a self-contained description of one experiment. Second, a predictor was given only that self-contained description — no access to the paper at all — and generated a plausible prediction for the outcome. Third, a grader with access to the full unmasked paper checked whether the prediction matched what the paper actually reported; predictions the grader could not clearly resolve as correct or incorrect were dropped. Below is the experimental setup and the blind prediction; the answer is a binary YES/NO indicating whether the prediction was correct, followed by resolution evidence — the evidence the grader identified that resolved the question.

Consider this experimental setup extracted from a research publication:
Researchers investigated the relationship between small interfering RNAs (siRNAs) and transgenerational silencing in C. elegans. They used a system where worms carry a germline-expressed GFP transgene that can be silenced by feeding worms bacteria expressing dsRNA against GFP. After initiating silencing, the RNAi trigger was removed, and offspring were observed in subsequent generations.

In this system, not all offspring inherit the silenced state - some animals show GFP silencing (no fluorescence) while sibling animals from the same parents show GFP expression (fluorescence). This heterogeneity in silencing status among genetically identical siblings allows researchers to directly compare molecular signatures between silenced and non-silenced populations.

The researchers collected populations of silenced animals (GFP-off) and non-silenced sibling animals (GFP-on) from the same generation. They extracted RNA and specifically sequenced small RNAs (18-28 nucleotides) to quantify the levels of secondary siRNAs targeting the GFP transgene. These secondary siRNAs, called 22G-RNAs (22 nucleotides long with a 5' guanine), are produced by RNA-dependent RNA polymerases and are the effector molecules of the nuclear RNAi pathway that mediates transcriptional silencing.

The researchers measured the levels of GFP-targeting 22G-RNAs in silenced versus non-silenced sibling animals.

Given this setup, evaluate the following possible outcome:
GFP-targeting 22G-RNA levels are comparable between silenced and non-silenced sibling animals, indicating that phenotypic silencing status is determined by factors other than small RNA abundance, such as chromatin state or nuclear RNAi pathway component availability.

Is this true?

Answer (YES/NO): YES